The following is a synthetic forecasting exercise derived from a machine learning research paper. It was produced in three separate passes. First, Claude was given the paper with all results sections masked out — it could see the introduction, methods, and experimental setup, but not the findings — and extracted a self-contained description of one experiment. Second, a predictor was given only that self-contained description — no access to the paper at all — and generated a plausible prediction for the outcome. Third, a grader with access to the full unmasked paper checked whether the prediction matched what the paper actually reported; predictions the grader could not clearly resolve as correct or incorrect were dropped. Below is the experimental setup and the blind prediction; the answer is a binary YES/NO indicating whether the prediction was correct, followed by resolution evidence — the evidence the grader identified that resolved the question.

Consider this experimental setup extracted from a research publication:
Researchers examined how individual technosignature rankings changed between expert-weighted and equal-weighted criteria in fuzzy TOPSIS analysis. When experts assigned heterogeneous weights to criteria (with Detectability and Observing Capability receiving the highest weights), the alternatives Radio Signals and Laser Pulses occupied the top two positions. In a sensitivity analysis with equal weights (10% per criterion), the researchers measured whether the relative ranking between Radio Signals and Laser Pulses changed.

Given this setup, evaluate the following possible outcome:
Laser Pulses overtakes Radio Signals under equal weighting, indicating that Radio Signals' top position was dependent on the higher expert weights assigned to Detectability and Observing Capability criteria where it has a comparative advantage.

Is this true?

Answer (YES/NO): YES